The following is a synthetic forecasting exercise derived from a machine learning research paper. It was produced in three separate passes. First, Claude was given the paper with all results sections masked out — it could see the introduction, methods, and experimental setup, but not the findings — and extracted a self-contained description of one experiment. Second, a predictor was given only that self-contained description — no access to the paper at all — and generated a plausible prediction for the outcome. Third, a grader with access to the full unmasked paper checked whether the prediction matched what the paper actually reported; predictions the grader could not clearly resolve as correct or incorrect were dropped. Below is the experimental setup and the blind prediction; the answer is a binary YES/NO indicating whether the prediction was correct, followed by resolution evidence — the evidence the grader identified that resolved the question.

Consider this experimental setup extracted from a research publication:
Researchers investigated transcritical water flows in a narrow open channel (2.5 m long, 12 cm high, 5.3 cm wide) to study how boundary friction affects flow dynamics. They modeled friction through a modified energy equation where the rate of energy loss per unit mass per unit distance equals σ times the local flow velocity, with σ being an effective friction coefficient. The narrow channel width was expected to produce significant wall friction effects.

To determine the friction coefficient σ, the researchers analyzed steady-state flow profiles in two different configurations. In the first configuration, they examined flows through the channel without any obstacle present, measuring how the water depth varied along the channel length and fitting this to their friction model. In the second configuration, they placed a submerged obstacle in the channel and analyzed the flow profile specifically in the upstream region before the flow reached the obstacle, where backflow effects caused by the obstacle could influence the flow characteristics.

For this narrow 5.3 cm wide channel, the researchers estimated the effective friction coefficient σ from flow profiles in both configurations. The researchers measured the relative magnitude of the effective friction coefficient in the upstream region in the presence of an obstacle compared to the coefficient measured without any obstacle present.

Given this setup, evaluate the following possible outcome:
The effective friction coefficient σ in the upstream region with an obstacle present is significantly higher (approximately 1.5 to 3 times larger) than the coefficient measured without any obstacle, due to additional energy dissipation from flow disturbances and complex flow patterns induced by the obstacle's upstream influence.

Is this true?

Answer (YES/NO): NO